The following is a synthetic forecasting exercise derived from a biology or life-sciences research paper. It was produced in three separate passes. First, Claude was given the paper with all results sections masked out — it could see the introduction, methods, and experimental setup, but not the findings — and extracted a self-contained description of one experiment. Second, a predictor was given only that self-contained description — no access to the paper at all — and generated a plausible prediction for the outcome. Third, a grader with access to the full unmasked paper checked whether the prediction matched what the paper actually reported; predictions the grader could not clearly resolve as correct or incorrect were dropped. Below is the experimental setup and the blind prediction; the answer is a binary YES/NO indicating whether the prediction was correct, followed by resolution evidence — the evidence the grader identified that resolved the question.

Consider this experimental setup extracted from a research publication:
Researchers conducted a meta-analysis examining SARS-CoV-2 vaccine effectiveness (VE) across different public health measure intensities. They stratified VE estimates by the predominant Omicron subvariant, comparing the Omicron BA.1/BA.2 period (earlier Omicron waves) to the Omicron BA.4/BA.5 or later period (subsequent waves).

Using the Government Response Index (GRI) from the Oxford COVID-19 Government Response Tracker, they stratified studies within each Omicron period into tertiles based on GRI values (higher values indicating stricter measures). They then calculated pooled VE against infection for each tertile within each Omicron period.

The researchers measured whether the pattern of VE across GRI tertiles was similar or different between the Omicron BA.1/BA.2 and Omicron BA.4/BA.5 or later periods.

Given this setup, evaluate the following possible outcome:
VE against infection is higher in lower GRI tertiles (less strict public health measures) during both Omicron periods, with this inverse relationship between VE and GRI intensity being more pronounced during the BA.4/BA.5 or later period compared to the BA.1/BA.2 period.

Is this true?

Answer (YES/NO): NO